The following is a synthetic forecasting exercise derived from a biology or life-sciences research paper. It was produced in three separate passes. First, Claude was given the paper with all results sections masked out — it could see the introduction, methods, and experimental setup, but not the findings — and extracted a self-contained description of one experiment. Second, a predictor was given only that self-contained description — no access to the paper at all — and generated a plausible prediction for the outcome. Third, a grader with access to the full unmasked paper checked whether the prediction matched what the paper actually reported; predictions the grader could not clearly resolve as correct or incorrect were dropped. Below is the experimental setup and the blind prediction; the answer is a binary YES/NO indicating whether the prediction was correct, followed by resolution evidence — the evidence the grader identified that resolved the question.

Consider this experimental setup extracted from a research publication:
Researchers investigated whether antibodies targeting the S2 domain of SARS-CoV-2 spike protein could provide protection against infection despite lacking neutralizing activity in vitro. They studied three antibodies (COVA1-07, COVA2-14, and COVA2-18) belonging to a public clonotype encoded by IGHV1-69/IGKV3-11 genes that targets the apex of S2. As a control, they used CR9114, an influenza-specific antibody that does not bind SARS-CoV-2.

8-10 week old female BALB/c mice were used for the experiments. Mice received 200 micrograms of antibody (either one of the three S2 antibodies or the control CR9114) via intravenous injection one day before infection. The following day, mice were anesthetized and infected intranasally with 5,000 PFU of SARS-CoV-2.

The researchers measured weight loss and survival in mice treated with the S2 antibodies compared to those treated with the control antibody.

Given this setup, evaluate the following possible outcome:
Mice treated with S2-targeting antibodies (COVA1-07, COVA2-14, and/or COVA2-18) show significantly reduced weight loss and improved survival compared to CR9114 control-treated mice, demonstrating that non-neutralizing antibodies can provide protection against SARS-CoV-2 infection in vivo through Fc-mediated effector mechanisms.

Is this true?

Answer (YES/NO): NO